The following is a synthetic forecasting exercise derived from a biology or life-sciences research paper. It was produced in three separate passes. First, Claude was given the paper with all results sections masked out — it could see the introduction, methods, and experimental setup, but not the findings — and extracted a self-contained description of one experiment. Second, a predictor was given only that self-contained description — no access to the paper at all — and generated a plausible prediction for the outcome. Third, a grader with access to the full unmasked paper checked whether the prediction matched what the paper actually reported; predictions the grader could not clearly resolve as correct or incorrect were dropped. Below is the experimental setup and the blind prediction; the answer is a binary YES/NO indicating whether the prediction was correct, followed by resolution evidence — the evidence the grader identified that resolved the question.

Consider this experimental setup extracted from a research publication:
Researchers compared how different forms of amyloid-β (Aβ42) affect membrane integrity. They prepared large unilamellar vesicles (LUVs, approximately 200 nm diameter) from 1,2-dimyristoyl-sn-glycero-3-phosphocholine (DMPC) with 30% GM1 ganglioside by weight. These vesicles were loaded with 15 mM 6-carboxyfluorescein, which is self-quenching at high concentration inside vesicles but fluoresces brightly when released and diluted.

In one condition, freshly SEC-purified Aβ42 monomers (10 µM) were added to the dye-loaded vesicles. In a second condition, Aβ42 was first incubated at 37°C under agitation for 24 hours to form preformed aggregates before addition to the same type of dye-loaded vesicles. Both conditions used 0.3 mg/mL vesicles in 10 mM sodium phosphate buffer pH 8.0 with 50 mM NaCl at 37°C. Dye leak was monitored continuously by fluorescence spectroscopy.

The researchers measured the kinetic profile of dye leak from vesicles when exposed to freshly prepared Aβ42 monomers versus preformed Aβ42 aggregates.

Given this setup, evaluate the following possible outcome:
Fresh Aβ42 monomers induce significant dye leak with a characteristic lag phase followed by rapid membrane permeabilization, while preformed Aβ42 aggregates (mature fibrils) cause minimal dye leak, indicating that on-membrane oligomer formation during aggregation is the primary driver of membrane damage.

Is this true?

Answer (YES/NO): NO